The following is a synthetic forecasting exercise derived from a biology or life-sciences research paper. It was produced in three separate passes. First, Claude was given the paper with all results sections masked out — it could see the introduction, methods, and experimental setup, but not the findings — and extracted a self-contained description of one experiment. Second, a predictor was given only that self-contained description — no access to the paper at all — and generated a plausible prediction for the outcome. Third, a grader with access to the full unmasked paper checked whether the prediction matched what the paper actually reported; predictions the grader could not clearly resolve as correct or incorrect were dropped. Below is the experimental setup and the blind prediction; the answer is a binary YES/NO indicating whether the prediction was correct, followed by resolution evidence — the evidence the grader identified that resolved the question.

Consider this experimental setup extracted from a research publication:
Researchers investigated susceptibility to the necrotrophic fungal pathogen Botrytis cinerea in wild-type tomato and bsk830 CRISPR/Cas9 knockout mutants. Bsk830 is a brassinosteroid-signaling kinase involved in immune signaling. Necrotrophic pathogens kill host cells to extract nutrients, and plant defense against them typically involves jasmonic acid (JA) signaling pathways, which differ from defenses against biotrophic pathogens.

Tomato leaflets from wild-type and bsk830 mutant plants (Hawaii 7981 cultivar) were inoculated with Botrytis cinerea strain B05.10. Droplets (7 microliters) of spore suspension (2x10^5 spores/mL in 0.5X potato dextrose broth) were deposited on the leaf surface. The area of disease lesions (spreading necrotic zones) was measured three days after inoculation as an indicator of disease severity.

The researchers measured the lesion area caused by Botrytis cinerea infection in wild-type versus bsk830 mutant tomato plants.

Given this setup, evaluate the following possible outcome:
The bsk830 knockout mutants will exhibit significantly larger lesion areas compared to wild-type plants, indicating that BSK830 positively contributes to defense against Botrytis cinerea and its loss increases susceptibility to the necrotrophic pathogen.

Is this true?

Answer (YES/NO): NO